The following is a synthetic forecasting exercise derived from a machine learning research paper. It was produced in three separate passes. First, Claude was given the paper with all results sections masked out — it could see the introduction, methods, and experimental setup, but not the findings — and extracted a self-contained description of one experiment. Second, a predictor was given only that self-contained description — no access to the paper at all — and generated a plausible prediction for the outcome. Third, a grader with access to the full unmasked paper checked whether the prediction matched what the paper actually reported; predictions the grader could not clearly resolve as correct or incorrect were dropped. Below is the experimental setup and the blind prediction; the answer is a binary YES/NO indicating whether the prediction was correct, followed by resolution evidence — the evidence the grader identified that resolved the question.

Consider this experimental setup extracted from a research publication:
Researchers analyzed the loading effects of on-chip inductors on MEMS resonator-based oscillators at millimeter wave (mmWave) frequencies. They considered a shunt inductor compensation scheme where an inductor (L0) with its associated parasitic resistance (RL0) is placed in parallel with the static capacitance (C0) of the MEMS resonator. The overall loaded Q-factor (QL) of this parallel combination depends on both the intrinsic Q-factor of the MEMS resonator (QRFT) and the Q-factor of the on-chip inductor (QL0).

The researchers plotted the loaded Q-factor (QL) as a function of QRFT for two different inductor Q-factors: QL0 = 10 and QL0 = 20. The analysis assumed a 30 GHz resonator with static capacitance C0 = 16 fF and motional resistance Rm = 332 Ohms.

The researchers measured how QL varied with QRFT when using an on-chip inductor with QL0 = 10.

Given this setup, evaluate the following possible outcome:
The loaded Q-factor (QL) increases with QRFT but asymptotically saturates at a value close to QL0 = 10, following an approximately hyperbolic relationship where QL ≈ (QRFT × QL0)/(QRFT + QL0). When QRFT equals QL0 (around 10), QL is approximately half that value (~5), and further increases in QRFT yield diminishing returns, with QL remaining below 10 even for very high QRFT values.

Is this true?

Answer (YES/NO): NO